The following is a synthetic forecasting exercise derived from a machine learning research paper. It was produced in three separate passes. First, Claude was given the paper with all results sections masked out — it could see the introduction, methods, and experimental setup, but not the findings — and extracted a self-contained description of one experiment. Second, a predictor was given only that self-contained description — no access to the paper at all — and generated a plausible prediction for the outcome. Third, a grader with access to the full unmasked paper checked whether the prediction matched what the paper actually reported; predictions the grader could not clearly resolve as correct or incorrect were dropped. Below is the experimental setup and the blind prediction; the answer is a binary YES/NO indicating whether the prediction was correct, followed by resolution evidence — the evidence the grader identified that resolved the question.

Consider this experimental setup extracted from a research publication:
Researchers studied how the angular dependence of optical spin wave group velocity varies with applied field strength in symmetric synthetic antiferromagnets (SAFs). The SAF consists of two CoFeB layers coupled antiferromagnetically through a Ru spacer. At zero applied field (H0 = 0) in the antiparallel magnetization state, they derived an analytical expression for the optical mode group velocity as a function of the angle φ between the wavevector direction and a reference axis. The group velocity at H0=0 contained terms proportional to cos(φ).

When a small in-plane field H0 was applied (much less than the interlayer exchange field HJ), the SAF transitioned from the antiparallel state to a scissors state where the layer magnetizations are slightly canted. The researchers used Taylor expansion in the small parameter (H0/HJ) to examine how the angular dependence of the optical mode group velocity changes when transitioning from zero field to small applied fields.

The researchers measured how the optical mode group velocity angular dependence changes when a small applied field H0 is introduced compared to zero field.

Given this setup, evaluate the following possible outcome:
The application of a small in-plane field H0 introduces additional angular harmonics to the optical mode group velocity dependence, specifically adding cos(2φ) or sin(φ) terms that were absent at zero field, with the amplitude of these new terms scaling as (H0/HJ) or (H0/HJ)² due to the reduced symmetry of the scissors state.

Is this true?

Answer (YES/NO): NO